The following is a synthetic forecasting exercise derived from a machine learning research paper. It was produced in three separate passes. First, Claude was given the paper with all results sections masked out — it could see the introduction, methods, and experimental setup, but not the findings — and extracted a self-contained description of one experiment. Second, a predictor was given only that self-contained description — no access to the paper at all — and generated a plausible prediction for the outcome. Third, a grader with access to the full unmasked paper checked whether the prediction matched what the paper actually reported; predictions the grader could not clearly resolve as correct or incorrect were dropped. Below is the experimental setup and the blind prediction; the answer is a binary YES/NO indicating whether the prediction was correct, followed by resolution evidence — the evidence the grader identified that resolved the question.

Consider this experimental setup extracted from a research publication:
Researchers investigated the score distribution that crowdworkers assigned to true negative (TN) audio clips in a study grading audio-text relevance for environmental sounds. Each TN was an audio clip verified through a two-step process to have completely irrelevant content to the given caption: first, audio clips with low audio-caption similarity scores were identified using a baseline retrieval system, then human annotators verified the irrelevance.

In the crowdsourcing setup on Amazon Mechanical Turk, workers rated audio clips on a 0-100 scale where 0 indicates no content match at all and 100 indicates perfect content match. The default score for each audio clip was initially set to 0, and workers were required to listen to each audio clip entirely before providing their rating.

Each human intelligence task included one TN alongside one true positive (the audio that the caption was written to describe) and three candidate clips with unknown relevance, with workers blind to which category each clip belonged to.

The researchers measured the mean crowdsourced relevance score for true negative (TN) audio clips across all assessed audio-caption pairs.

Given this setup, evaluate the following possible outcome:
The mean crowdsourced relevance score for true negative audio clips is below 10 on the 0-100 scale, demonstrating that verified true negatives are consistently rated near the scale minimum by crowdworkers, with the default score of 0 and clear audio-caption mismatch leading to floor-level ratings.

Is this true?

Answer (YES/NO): YES